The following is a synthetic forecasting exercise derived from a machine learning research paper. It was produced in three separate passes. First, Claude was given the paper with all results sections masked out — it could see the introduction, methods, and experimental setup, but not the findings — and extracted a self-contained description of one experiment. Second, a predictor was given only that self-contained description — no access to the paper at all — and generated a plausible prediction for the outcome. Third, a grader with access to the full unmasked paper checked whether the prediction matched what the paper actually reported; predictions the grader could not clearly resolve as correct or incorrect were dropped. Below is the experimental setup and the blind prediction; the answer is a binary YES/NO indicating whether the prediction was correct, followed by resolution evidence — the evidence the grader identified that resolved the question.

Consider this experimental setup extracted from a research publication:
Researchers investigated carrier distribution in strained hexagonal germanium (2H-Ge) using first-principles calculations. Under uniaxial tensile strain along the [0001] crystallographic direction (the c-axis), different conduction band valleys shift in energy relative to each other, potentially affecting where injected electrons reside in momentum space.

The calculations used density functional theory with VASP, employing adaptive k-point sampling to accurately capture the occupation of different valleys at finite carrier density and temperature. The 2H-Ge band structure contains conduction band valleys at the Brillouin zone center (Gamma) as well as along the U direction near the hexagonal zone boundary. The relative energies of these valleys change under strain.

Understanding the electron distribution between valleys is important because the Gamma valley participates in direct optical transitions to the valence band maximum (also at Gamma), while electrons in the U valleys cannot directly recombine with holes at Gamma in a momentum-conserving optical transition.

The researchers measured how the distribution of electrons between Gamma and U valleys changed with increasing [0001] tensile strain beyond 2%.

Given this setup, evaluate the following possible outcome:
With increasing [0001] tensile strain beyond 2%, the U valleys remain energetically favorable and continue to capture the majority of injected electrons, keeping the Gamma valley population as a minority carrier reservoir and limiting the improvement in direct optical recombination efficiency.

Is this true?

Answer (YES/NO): NO